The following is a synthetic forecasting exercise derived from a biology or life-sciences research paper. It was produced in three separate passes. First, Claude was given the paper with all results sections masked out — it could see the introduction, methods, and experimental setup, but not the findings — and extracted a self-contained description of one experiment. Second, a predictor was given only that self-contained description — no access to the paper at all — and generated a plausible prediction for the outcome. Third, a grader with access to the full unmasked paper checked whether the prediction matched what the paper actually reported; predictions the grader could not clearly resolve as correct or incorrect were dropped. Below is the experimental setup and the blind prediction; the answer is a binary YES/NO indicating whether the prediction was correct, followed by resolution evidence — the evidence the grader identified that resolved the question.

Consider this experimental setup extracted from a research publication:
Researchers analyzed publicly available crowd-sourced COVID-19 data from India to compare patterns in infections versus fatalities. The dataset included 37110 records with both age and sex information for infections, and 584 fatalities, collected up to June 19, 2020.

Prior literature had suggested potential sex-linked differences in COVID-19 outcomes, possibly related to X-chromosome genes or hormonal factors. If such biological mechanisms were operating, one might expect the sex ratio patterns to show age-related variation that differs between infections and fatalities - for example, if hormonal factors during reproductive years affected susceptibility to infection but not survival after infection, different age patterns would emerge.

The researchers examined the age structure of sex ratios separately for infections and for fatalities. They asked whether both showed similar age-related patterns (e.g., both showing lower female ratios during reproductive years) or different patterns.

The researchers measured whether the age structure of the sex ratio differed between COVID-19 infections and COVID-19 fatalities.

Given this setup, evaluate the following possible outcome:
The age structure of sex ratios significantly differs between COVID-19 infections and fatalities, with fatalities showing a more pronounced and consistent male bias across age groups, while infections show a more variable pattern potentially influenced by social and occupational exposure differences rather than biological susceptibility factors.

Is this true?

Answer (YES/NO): NO